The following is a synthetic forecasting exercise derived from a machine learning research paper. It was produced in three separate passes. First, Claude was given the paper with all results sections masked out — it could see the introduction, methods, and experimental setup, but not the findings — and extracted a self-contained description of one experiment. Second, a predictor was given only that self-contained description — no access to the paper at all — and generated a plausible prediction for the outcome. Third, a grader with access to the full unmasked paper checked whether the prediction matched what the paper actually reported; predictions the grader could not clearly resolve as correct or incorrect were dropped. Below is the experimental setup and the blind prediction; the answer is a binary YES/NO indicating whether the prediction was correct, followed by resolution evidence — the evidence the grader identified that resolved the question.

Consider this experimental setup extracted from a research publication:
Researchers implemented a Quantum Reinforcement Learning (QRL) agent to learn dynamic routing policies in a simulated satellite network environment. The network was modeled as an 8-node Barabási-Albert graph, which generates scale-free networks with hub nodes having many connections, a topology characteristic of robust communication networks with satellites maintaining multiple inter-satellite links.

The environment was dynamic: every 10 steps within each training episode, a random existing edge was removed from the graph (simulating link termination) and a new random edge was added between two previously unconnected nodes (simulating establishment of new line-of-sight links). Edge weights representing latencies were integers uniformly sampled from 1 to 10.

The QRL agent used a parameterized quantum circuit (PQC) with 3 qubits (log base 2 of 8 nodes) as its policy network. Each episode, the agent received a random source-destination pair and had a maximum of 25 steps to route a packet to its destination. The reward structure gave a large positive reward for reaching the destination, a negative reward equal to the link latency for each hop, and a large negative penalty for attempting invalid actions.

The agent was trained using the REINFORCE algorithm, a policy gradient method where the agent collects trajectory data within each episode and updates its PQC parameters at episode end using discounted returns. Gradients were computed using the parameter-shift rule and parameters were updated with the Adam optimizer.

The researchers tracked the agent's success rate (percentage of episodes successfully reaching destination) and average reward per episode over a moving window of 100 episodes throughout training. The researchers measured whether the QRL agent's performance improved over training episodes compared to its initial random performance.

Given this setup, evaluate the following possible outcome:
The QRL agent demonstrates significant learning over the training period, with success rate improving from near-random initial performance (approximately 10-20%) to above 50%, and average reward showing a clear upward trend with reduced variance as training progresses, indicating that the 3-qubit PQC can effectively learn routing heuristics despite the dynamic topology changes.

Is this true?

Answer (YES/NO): NO